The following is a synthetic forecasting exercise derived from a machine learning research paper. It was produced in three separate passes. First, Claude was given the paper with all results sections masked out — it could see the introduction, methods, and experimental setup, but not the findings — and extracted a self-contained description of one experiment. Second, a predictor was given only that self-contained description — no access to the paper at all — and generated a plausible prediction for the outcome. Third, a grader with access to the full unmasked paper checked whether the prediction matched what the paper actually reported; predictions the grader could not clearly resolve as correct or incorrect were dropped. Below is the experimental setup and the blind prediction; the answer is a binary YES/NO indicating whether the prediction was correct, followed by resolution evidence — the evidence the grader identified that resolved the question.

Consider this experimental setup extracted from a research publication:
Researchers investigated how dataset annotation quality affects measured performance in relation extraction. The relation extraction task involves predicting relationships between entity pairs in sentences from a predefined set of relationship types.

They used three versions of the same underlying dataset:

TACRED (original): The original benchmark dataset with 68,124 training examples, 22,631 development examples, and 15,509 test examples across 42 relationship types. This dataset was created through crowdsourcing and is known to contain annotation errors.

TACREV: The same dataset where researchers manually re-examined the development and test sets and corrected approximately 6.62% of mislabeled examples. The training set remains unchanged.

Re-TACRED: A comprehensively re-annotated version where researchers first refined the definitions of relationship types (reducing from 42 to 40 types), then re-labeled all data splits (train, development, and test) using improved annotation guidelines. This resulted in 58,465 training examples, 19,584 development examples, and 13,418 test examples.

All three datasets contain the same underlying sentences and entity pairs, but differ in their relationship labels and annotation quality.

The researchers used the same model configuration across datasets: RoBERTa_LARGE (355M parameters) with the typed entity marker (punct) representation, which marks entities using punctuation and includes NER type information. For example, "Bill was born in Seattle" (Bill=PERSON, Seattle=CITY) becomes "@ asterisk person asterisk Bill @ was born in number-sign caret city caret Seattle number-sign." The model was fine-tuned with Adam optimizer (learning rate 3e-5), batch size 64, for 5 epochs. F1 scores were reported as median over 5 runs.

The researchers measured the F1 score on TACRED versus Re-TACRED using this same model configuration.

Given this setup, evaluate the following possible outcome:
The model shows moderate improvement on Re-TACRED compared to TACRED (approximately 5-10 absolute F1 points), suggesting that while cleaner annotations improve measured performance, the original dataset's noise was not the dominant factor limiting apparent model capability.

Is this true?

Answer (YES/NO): NO